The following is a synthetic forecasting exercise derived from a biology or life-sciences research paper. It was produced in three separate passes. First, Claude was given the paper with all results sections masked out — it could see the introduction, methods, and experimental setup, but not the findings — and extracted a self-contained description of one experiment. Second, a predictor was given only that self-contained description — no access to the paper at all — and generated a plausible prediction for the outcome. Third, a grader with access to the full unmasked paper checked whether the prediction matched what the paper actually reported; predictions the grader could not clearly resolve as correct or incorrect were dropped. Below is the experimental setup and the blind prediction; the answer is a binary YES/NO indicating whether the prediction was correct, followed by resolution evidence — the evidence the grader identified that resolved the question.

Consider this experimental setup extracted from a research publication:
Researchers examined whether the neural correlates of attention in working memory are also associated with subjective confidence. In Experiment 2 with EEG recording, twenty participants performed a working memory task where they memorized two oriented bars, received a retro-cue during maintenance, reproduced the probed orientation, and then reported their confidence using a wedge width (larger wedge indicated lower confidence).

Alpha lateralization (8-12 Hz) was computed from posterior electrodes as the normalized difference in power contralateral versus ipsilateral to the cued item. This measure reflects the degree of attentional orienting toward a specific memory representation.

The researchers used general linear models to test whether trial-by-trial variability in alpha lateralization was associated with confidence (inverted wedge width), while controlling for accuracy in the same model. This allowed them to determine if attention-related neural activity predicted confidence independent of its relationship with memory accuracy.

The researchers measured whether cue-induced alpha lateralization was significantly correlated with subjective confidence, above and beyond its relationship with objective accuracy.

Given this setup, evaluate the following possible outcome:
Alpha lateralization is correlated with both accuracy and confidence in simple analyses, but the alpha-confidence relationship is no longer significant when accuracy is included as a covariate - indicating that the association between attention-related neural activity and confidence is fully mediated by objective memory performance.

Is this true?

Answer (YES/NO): NO